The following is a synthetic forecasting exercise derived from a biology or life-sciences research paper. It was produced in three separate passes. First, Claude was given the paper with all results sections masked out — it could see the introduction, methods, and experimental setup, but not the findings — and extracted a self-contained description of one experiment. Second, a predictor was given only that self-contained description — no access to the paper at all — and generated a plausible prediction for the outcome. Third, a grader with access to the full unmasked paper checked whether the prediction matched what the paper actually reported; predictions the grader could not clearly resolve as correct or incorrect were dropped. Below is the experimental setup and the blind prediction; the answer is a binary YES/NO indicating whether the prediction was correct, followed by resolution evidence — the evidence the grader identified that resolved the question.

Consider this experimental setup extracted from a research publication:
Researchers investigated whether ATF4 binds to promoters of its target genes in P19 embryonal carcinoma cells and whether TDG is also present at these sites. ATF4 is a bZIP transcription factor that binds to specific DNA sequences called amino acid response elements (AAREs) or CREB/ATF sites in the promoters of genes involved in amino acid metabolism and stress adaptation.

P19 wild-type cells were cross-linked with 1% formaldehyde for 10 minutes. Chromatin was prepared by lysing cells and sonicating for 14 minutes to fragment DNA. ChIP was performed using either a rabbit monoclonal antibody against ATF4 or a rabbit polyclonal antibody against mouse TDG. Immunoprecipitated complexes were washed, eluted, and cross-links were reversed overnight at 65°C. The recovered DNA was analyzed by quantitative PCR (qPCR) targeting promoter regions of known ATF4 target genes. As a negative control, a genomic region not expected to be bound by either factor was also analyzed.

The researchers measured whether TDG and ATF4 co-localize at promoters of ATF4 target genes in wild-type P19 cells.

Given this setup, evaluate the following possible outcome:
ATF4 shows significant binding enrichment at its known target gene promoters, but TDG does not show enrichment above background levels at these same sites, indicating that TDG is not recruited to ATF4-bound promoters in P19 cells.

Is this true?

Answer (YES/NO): NO